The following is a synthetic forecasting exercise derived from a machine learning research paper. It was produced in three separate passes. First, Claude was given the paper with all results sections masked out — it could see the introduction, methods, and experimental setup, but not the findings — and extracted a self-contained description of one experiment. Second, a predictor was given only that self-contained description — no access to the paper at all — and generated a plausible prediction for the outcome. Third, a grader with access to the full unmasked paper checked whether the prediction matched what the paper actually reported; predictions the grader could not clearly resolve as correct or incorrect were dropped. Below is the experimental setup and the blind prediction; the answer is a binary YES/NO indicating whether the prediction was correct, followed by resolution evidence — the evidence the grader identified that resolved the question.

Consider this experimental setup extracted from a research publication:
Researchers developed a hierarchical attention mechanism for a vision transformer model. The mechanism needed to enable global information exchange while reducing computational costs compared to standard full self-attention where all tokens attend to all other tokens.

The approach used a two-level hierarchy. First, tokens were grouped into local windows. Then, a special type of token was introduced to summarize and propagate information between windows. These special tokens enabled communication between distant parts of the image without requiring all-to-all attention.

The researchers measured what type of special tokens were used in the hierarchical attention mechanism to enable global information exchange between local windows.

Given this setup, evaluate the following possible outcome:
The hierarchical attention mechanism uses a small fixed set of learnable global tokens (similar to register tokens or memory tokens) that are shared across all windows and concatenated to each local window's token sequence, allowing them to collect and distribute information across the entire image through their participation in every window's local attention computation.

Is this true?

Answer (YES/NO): NO